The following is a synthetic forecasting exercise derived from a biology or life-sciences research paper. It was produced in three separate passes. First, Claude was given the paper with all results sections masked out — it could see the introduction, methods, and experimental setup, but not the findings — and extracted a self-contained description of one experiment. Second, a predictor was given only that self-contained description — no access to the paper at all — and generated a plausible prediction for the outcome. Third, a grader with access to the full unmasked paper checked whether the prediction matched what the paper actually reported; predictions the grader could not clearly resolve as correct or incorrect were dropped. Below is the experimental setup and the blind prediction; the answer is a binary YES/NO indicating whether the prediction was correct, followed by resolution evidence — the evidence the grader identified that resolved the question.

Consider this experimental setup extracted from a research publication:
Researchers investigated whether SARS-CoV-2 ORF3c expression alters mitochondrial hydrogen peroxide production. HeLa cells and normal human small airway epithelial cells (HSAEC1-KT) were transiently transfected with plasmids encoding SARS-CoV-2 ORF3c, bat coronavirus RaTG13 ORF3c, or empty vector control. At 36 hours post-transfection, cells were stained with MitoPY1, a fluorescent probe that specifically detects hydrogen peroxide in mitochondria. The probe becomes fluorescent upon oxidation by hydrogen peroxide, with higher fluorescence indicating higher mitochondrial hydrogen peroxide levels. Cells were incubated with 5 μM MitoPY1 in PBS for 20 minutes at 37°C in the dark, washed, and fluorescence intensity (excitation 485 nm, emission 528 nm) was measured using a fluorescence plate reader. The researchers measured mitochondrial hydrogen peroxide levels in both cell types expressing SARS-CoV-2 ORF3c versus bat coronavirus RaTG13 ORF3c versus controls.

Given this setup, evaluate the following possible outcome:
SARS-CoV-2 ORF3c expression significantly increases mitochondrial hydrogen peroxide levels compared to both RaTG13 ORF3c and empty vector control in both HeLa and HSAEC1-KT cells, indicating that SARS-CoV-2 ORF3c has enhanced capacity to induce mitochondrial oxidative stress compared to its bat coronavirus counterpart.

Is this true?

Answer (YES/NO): YES